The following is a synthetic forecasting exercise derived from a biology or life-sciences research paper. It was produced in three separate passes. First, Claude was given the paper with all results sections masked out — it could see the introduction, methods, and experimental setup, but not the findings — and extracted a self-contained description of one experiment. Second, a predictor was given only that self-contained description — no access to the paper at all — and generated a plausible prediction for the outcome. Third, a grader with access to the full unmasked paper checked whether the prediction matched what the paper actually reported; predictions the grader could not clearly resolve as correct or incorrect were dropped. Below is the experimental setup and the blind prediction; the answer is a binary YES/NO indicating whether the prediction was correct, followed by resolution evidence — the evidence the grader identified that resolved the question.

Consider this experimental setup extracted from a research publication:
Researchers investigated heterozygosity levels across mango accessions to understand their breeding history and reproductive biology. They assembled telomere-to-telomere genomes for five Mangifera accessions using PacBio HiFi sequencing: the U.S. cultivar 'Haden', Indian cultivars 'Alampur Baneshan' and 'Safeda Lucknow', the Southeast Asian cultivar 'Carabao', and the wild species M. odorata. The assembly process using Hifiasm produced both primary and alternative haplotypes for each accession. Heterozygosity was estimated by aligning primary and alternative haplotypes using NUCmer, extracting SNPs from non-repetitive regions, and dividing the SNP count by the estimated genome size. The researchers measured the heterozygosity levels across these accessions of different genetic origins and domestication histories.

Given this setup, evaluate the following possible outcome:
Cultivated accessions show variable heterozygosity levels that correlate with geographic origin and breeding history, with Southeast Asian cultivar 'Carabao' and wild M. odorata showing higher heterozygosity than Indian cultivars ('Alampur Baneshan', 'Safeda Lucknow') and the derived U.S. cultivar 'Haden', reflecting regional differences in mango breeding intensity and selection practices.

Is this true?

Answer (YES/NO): NO